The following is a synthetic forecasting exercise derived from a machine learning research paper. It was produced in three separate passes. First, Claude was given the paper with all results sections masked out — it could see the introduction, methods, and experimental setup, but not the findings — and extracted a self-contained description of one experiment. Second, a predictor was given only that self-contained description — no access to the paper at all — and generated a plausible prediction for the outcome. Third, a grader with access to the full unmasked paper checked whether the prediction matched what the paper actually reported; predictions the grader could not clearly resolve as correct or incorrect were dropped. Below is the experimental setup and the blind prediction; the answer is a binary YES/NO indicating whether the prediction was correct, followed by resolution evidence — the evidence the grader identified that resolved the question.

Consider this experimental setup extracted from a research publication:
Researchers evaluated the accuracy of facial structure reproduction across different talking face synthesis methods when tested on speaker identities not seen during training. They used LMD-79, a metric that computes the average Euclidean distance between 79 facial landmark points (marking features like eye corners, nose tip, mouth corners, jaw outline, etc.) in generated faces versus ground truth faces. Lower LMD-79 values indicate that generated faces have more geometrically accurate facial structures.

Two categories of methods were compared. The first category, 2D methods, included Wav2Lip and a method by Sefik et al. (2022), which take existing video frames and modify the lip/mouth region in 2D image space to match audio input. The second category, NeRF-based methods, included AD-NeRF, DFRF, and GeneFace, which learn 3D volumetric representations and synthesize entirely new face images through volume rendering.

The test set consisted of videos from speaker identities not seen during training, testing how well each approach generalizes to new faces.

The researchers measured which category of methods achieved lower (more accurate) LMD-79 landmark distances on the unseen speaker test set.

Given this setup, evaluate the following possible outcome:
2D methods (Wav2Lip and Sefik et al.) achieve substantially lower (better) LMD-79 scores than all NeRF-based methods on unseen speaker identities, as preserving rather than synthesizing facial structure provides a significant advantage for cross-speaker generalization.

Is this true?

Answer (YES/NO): NO